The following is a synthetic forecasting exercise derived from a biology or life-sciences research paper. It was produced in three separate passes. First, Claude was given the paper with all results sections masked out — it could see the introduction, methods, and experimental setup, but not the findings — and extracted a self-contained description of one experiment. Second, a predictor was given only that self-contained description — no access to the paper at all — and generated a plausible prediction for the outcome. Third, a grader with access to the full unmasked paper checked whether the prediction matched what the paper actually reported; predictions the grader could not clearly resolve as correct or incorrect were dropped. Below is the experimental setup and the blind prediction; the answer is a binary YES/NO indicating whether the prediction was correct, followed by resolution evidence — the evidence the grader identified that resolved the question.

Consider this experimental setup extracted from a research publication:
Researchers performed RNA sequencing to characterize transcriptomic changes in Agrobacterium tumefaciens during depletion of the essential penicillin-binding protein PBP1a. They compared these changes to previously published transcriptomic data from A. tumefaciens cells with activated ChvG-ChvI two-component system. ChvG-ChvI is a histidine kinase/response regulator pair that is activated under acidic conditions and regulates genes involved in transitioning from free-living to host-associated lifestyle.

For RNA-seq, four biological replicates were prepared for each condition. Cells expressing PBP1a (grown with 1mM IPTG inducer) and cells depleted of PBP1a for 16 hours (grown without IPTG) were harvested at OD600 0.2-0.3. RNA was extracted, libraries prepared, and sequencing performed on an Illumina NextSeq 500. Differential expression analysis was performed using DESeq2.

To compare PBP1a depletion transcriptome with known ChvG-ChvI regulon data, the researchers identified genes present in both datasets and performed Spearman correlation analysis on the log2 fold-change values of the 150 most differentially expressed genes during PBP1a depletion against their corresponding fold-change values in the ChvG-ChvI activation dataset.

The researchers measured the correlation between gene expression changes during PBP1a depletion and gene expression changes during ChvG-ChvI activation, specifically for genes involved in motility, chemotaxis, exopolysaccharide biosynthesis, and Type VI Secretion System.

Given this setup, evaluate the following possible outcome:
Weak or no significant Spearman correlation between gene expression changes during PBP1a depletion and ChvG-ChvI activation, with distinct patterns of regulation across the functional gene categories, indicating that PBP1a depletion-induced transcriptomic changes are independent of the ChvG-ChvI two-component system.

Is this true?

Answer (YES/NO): NO